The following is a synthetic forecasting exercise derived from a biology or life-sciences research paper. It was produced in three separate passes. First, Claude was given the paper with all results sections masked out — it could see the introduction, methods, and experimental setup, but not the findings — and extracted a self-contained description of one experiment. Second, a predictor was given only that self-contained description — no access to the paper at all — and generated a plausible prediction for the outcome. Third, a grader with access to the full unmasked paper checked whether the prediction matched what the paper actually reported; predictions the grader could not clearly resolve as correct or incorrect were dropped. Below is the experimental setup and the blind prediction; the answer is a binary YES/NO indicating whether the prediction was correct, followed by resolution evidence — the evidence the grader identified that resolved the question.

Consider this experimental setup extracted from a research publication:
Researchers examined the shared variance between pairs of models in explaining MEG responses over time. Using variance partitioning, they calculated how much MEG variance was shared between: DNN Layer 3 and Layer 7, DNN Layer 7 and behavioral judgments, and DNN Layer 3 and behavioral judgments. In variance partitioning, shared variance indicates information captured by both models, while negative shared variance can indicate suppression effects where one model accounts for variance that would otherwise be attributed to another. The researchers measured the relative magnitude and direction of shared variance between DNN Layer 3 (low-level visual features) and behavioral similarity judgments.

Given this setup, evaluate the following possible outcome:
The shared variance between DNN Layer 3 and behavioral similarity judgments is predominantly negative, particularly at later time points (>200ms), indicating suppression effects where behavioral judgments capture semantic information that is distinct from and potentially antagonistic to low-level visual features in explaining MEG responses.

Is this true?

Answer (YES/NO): NO